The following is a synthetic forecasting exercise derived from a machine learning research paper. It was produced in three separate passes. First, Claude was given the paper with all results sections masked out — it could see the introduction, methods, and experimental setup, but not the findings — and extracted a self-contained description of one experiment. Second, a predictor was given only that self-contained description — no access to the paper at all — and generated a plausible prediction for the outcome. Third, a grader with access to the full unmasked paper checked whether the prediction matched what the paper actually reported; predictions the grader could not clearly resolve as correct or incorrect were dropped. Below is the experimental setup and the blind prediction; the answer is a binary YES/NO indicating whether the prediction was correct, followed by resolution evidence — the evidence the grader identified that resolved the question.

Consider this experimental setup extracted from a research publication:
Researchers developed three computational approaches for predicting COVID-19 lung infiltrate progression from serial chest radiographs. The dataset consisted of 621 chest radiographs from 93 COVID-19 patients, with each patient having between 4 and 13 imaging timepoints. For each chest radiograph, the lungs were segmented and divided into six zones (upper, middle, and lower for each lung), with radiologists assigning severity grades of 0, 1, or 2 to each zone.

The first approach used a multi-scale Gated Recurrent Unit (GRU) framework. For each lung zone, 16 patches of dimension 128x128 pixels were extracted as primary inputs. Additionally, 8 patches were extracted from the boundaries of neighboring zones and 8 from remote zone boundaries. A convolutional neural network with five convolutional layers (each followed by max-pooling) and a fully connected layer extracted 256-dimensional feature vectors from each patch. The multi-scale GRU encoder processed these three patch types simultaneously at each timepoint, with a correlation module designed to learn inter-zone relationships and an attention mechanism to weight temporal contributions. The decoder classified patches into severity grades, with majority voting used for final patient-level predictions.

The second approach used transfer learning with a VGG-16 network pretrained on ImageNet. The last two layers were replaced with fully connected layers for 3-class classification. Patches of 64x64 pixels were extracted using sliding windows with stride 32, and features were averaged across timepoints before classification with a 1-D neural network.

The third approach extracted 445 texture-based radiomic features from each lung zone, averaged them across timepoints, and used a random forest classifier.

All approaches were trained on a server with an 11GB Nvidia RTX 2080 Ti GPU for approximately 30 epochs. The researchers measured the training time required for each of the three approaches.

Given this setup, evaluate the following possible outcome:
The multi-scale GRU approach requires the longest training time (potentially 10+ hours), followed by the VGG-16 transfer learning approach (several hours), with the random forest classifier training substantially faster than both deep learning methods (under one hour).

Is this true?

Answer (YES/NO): NO